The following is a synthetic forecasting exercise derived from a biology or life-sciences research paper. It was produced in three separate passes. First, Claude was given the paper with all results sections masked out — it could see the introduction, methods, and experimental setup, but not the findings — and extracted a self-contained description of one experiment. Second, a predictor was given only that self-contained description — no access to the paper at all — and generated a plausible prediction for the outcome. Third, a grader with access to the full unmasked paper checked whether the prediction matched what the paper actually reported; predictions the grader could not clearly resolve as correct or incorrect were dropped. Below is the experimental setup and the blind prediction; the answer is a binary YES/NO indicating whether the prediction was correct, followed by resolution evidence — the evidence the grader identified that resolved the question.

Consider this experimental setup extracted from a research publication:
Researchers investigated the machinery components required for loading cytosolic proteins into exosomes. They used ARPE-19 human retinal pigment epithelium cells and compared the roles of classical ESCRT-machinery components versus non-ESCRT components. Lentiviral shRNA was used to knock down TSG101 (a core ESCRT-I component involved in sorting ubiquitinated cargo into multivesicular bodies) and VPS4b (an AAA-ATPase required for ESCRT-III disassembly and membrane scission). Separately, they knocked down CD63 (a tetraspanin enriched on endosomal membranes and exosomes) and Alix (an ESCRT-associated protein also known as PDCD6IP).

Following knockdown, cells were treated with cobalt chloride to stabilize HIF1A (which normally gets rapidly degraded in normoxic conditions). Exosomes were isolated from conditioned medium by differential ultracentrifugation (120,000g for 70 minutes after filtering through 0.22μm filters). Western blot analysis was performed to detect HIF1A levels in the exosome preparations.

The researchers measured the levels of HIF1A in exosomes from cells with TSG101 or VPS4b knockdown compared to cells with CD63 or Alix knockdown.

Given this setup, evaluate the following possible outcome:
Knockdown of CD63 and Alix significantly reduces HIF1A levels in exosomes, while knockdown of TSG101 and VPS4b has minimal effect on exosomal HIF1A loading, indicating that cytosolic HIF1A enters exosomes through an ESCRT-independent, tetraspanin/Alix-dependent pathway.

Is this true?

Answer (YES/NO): NO